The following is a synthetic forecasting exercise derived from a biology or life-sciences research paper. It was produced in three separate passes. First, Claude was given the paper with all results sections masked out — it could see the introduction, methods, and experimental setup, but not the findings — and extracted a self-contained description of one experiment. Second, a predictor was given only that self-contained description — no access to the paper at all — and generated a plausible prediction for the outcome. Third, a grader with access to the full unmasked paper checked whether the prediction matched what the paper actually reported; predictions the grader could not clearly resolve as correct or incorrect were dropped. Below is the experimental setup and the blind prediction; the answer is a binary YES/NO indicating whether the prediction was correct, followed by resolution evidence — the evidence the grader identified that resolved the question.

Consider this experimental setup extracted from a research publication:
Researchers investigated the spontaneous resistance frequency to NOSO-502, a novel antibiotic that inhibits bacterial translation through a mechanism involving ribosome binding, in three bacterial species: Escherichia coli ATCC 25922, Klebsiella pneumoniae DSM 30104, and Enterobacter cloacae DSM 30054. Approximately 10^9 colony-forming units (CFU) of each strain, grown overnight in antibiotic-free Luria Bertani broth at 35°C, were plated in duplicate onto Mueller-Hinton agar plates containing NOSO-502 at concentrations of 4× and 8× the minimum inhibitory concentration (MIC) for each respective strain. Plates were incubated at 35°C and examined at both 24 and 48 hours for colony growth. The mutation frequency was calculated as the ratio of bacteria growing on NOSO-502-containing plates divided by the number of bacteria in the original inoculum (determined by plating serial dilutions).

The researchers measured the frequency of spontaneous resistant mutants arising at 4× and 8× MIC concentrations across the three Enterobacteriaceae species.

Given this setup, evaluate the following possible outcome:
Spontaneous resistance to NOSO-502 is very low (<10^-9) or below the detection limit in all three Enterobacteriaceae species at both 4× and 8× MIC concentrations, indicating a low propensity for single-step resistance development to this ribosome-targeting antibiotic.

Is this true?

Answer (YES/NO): NO